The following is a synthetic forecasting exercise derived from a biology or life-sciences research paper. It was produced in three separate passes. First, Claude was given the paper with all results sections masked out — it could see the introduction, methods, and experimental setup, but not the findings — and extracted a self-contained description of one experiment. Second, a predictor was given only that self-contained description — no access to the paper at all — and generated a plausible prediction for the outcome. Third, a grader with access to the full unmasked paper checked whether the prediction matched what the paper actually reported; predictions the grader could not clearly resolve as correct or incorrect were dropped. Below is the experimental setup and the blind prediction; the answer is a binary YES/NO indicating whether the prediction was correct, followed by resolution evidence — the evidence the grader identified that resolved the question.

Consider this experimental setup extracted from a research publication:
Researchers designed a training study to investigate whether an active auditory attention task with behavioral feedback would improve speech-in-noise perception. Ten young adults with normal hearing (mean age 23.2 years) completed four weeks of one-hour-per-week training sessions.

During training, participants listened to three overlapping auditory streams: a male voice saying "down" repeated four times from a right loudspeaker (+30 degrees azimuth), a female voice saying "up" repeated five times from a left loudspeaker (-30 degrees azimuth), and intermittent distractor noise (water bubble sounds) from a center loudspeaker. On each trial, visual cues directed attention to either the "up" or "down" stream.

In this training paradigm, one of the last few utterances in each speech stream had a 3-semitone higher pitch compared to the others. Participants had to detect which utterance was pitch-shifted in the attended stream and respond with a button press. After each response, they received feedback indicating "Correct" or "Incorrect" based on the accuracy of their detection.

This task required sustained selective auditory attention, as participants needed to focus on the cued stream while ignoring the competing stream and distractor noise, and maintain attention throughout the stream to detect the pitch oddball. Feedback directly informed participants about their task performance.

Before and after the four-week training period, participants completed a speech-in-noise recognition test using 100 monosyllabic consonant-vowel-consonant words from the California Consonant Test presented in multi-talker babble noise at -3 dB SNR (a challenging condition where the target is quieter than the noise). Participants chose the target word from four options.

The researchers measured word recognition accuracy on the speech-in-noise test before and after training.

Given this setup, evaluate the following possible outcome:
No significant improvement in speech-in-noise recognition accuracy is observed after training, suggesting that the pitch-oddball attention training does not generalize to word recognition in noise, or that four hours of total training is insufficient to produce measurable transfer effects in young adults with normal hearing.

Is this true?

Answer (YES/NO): YES